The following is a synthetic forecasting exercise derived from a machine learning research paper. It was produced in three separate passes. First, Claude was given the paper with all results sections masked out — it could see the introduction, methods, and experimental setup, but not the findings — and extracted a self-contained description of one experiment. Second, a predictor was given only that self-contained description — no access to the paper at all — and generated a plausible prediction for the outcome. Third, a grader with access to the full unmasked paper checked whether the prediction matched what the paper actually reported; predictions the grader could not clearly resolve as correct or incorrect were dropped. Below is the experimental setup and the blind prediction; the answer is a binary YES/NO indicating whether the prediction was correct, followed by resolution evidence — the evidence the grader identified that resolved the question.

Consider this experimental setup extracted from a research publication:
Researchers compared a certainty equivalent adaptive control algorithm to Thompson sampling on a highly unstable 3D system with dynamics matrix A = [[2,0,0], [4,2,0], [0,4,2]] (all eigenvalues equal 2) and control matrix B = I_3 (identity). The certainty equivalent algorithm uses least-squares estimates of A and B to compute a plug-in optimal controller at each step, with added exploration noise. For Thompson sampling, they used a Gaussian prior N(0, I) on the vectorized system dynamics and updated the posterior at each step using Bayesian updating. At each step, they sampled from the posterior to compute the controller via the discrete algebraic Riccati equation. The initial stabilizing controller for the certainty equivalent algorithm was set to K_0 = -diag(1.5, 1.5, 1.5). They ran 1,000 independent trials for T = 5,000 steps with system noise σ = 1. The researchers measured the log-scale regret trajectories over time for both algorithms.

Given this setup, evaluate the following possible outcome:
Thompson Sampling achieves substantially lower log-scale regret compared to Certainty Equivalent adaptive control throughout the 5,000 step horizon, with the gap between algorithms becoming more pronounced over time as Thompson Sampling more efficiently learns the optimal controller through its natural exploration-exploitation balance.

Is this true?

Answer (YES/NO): NO